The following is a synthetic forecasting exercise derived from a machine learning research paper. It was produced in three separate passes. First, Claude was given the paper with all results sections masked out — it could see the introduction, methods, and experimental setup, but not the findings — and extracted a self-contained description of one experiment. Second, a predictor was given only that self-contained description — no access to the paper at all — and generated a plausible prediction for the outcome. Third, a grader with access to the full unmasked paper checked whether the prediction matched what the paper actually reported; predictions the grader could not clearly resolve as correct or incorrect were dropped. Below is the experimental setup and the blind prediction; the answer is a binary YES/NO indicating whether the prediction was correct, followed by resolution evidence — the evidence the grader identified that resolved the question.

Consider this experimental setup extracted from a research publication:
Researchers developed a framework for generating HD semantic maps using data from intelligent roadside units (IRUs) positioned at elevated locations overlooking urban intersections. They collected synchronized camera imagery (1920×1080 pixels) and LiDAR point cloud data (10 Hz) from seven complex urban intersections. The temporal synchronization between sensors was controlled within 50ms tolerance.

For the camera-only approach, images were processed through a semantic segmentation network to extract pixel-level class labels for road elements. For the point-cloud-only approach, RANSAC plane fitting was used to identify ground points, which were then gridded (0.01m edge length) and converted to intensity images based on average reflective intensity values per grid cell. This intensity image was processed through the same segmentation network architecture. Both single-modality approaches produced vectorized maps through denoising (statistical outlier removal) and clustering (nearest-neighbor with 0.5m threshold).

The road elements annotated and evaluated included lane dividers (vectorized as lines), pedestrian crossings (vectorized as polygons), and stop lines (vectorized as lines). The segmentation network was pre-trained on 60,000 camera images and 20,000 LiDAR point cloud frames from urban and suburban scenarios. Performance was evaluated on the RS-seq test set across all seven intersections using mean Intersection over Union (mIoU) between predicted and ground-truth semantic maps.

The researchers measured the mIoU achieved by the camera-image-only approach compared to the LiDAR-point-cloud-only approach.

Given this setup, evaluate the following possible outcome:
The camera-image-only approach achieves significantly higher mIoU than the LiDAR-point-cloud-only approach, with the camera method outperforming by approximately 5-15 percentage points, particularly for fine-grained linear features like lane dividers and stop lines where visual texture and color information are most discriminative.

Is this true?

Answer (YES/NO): NO